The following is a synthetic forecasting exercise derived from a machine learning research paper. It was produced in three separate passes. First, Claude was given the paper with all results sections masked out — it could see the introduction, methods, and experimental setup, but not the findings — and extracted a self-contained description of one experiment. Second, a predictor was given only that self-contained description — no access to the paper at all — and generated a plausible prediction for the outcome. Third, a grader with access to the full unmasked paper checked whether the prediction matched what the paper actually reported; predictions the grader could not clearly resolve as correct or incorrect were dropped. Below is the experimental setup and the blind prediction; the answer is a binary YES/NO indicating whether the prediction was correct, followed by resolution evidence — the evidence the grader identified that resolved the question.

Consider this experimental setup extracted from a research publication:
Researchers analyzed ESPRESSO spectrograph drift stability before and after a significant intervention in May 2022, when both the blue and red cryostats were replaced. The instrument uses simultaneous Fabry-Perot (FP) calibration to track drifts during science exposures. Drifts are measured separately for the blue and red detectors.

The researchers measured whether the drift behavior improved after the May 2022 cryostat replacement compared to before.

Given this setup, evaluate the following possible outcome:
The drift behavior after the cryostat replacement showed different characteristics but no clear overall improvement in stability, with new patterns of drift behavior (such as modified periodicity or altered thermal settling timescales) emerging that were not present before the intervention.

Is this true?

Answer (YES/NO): NO